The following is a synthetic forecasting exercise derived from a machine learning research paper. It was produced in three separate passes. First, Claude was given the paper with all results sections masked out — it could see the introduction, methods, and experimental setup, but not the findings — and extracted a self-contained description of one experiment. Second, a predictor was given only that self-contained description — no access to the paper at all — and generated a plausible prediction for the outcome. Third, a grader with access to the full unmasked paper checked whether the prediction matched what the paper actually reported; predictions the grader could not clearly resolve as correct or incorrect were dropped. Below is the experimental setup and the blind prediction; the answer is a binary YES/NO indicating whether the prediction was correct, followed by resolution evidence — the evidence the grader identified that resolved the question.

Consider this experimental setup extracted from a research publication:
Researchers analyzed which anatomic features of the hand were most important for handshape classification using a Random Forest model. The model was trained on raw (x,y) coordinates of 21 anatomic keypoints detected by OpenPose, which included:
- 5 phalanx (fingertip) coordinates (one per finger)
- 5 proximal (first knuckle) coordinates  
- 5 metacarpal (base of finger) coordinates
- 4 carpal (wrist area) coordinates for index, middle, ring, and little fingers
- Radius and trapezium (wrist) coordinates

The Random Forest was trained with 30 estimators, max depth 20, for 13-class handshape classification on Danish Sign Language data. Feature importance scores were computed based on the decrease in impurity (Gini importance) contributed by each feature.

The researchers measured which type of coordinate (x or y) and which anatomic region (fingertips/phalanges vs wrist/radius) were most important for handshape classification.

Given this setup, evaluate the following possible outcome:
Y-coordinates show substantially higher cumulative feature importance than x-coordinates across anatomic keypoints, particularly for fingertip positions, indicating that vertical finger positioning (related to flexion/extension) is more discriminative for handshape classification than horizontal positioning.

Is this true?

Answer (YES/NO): YES